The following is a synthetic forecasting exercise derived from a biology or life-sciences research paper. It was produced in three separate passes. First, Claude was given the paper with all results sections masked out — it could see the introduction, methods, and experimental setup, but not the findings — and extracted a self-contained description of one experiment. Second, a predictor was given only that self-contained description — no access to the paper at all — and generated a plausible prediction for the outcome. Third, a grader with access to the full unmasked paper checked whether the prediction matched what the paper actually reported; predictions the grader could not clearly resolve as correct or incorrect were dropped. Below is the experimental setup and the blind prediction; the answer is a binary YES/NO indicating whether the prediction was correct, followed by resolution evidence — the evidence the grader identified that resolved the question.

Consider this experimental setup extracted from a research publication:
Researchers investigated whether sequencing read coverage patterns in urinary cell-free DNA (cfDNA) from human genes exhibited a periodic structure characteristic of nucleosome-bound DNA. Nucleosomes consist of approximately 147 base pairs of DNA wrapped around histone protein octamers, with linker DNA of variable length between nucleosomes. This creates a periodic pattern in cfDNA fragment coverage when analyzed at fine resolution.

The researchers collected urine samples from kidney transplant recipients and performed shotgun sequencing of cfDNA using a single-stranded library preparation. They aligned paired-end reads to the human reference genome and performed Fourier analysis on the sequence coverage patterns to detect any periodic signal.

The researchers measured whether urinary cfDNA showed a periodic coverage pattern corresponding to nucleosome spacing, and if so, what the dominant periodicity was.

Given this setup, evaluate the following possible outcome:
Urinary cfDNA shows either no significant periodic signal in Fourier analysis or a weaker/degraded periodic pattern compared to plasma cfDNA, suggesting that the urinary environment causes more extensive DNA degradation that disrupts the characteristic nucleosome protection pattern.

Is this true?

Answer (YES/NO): NO